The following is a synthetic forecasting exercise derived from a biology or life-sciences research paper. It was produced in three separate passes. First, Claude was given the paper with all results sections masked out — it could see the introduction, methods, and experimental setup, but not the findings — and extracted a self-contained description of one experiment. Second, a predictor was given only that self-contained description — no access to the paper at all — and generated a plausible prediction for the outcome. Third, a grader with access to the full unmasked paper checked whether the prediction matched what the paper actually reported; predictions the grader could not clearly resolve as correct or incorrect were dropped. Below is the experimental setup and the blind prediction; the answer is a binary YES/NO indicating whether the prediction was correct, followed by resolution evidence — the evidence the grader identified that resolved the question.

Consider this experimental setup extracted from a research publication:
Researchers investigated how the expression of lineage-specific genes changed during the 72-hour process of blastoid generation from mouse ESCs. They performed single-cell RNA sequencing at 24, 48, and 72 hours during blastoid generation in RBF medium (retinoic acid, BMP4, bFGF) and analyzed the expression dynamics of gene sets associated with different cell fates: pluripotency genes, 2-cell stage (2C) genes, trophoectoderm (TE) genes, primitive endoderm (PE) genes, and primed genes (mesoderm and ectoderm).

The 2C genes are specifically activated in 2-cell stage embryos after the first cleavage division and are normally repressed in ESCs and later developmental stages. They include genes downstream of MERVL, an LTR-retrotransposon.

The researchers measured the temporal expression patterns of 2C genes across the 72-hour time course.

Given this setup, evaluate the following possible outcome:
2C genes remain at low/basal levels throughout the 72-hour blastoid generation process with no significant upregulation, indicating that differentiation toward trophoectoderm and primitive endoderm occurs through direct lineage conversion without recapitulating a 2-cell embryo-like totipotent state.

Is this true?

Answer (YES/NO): NO